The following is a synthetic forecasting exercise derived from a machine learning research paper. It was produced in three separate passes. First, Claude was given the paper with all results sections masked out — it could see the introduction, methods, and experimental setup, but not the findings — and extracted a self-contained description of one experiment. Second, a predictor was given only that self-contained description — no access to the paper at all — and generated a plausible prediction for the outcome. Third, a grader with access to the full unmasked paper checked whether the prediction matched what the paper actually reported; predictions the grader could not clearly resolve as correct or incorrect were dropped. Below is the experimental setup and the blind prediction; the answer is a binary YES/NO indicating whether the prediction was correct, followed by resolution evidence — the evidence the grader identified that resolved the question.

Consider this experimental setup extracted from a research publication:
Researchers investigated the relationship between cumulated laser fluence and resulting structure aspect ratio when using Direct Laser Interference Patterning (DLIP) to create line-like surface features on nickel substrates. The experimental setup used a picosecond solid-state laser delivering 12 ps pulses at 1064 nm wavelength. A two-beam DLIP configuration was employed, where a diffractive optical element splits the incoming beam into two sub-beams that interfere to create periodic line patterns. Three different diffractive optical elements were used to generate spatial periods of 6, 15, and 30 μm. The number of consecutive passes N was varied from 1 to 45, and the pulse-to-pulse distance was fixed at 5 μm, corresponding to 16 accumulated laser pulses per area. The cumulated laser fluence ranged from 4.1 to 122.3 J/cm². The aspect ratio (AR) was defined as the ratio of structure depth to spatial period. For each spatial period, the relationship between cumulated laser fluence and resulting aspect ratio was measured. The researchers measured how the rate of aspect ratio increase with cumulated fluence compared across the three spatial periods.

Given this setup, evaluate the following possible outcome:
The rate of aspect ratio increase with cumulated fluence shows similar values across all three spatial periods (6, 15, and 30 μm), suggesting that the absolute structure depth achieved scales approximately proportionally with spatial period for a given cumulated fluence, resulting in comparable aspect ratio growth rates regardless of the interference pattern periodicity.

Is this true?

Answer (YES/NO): NO